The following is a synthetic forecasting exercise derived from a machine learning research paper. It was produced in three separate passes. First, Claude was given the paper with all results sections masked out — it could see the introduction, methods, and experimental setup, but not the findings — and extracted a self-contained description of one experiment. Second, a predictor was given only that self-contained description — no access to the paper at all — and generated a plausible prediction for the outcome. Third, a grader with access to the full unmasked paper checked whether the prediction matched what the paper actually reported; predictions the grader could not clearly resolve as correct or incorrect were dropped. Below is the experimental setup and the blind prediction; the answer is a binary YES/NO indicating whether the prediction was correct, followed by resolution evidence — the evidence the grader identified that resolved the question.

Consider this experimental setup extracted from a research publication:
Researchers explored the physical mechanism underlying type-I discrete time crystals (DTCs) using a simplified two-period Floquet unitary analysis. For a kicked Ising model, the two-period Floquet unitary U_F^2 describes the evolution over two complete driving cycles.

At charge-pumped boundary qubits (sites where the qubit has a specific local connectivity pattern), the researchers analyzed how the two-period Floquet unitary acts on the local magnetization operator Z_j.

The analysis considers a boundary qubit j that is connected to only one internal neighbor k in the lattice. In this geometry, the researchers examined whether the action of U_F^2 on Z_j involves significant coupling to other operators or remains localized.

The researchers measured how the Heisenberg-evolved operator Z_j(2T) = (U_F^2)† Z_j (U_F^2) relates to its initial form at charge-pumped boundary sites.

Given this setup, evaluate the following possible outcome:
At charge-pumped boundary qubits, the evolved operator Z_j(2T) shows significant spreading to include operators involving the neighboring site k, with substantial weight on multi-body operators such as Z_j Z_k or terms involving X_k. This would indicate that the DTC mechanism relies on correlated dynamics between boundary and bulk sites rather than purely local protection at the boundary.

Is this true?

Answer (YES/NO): NO